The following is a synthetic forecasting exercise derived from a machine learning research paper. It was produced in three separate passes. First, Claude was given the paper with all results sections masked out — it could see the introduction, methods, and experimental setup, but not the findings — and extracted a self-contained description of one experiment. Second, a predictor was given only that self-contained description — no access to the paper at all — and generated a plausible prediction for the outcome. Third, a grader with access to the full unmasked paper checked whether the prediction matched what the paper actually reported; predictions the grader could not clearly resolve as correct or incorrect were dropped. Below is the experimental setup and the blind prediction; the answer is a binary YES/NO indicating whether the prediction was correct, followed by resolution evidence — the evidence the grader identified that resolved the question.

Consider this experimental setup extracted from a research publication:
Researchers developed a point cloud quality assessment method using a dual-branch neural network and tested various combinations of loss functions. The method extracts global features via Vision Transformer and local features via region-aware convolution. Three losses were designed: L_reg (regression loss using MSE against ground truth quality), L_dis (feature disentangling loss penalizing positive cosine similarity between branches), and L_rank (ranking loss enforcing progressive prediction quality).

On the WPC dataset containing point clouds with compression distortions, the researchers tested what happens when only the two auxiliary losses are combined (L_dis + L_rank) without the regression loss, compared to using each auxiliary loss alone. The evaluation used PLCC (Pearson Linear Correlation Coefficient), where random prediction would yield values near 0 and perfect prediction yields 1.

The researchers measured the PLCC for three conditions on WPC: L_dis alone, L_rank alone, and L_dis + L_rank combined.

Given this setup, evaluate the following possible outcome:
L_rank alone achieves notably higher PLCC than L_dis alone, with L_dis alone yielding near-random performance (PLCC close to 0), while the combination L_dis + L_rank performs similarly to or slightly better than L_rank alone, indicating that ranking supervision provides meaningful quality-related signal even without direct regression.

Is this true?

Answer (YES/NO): YES